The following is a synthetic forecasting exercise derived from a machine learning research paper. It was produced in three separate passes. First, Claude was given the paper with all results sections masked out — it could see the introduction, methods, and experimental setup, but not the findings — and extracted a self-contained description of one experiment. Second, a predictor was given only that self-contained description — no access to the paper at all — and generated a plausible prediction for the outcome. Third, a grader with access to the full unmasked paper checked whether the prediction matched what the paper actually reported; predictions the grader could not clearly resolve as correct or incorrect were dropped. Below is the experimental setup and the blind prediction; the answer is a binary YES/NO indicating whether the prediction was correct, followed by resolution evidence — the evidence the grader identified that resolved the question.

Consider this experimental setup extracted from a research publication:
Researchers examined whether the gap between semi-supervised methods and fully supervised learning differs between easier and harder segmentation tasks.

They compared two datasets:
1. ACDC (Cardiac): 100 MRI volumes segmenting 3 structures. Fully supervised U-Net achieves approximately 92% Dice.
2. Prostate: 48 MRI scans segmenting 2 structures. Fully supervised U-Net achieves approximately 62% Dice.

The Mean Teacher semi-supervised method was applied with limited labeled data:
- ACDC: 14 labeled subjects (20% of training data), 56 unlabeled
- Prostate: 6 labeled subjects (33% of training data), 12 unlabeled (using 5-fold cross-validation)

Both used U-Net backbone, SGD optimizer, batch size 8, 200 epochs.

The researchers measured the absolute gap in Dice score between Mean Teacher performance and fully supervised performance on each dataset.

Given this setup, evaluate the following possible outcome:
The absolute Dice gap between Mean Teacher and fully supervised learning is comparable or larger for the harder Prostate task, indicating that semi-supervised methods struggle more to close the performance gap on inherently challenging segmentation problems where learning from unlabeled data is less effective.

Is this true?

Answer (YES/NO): NO